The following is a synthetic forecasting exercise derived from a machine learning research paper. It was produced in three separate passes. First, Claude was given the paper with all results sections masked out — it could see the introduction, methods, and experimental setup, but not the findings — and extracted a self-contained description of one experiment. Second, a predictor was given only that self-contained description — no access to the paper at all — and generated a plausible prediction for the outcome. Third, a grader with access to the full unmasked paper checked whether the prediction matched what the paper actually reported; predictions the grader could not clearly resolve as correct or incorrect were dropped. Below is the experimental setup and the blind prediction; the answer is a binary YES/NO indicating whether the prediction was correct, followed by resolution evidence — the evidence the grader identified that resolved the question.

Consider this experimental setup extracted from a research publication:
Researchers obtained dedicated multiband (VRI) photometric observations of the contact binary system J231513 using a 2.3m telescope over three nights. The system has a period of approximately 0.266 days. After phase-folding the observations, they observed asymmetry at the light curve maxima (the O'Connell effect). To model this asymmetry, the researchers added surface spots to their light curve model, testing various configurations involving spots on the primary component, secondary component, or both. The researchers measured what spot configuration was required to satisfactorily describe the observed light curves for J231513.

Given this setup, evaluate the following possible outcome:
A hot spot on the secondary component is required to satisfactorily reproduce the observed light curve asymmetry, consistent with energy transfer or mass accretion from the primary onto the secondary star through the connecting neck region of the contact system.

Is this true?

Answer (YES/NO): NO